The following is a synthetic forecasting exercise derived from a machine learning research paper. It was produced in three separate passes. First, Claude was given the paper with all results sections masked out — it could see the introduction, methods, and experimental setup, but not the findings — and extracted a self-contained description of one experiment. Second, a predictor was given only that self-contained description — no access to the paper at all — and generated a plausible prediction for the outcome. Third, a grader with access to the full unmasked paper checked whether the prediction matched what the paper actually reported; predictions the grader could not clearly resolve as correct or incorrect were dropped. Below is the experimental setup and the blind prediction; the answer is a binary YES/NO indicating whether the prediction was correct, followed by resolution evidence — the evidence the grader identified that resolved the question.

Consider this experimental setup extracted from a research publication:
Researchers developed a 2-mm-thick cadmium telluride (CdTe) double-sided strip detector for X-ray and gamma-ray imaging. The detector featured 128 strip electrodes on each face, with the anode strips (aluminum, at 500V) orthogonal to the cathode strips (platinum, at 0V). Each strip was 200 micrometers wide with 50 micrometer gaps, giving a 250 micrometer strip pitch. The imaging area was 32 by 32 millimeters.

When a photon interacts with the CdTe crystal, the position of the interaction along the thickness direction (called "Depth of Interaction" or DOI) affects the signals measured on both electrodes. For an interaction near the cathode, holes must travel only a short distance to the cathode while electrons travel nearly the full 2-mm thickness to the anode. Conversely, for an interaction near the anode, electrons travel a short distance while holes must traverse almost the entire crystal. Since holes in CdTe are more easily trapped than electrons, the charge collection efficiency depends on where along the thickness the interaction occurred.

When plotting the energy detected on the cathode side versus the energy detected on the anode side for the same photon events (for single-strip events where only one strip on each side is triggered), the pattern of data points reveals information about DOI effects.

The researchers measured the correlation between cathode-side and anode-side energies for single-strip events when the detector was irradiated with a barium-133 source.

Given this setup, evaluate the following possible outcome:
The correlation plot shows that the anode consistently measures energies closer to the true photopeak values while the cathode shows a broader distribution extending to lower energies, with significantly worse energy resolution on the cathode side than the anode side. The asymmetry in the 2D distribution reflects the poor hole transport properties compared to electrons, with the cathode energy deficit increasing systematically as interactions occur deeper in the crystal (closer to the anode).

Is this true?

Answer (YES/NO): YES